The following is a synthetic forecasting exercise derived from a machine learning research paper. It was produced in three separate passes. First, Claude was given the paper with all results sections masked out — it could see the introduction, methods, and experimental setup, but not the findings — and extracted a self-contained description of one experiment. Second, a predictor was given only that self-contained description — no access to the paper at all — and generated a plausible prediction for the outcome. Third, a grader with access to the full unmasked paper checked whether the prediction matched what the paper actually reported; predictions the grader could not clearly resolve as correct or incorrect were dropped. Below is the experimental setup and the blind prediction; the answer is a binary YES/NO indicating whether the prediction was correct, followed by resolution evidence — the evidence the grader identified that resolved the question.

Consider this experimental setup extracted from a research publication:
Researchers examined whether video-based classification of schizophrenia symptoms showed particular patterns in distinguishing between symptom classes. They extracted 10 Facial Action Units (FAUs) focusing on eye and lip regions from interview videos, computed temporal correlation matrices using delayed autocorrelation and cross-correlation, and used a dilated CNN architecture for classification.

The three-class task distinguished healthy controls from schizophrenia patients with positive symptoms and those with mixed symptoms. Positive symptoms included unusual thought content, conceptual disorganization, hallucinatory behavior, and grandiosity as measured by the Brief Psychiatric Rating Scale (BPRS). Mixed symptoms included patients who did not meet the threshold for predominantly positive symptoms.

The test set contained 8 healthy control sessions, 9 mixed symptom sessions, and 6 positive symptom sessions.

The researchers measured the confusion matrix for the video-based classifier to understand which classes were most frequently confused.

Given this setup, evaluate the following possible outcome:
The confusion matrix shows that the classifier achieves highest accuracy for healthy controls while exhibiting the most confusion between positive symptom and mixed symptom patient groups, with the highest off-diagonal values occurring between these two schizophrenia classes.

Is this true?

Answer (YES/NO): NO